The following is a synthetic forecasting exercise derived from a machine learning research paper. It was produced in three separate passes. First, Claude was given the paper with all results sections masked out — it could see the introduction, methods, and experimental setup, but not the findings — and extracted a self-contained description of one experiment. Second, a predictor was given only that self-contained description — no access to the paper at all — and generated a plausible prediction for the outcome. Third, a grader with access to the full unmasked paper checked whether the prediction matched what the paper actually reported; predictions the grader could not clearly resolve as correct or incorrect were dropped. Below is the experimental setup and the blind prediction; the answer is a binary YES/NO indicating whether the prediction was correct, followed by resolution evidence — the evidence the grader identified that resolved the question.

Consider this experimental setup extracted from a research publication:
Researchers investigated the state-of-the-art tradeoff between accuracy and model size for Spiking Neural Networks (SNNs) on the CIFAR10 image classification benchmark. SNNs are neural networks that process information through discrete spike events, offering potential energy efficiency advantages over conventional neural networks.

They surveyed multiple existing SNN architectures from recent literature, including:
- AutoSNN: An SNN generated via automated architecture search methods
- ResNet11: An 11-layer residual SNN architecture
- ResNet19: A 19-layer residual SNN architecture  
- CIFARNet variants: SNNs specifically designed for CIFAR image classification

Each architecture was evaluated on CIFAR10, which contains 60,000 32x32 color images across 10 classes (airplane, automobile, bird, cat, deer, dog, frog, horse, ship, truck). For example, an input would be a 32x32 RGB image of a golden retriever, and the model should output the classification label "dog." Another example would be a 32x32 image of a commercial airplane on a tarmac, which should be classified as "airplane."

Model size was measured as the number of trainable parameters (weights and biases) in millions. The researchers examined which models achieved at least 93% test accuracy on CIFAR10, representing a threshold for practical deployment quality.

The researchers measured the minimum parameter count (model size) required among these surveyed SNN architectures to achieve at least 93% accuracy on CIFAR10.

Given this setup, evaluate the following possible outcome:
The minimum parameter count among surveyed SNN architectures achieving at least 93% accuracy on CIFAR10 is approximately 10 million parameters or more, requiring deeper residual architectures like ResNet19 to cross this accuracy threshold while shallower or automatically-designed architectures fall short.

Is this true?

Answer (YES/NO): NO